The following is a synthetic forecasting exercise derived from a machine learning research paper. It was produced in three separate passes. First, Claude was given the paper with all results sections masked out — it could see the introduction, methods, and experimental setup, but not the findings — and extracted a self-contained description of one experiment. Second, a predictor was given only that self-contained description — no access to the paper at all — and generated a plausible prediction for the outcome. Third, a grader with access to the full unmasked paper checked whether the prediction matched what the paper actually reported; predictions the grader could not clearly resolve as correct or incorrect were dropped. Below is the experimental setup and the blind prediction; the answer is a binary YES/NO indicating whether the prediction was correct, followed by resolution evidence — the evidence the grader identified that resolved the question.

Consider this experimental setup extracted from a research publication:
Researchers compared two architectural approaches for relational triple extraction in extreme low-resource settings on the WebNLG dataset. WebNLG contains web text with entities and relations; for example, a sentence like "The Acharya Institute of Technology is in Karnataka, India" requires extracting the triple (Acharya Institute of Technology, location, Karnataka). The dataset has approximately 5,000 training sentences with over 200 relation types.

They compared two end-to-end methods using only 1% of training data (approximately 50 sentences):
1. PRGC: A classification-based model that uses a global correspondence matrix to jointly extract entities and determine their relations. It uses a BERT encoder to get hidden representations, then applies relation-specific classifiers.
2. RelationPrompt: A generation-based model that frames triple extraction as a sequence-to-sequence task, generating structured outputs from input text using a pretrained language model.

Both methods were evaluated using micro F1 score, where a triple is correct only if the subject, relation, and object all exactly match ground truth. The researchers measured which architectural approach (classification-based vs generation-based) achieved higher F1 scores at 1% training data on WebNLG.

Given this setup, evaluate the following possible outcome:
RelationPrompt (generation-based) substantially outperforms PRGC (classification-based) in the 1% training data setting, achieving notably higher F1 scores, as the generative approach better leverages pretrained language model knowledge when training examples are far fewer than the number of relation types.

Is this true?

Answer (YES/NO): YES